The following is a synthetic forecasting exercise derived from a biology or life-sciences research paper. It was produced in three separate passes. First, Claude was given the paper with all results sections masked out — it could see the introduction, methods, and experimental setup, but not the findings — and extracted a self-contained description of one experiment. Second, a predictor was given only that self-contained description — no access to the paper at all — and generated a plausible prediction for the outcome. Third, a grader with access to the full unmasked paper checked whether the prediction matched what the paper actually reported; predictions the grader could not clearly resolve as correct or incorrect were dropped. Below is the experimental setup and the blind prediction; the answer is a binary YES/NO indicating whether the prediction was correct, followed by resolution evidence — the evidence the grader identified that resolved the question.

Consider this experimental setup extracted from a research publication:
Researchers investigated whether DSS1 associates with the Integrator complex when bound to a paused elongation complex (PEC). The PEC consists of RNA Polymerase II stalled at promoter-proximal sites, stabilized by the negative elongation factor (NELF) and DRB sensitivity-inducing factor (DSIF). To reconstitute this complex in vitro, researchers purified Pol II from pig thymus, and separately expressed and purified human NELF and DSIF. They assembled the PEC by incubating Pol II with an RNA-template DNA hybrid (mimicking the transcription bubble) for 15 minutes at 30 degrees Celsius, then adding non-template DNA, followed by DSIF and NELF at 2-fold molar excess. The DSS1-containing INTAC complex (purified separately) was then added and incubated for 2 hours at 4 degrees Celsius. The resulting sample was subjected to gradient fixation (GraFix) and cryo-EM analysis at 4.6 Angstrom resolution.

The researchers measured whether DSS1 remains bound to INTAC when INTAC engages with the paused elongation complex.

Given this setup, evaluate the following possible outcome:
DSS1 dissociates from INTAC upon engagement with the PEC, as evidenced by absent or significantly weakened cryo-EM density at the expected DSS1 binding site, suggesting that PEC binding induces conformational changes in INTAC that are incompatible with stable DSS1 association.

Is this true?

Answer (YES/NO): NO